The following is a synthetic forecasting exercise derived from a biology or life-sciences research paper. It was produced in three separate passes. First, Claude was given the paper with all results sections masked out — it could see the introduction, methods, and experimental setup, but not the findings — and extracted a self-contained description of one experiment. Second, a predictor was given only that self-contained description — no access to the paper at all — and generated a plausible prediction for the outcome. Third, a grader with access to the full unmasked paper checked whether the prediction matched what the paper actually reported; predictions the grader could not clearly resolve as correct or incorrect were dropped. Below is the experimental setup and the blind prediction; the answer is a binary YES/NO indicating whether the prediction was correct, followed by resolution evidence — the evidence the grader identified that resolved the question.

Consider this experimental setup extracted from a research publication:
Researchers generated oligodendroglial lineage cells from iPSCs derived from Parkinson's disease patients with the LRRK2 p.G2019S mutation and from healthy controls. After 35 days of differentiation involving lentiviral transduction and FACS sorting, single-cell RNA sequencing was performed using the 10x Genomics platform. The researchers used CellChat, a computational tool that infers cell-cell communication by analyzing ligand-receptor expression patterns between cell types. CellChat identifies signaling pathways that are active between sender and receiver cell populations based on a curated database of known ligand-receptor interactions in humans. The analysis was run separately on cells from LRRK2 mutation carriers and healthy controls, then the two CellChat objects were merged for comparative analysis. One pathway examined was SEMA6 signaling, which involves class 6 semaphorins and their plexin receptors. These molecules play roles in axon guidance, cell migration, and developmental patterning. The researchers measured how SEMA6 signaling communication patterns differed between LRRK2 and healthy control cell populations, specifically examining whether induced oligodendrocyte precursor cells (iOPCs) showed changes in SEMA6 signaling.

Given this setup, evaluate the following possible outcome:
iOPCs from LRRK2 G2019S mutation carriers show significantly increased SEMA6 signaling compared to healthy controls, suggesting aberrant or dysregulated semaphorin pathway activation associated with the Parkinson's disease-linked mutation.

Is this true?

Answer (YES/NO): NO